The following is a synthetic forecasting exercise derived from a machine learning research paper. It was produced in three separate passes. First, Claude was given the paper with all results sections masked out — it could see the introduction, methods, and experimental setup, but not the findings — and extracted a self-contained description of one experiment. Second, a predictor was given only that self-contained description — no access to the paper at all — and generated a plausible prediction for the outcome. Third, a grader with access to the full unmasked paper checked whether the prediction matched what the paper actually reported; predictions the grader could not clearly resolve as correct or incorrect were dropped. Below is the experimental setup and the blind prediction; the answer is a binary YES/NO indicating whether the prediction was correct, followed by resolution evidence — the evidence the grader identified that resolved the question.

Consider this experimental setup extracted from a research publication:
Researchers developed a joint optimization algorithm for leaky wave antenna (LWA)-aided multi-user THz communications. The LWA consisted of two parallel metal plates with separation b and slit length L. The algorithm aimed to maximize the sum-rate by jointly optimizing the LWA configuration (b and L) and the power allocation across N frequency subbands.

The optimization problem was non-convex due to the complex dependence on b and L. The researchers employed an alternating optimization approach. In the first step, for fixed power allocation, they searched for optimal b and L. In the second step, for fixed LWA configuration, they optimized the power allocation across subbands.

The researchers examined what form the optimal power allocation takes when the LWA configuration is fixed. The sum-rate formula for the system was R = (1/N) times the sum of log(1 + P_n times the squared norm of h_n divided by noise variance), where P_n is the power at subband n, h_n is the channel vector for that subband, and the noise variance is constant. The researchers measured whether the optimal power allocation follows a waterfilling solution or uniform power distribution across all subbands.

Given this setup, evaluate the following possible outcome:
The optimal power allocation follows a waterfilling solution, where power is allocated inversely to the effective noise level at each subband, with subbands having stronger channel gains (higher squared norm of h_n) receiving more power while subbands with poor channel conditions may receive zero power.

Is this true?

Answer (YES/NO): YES